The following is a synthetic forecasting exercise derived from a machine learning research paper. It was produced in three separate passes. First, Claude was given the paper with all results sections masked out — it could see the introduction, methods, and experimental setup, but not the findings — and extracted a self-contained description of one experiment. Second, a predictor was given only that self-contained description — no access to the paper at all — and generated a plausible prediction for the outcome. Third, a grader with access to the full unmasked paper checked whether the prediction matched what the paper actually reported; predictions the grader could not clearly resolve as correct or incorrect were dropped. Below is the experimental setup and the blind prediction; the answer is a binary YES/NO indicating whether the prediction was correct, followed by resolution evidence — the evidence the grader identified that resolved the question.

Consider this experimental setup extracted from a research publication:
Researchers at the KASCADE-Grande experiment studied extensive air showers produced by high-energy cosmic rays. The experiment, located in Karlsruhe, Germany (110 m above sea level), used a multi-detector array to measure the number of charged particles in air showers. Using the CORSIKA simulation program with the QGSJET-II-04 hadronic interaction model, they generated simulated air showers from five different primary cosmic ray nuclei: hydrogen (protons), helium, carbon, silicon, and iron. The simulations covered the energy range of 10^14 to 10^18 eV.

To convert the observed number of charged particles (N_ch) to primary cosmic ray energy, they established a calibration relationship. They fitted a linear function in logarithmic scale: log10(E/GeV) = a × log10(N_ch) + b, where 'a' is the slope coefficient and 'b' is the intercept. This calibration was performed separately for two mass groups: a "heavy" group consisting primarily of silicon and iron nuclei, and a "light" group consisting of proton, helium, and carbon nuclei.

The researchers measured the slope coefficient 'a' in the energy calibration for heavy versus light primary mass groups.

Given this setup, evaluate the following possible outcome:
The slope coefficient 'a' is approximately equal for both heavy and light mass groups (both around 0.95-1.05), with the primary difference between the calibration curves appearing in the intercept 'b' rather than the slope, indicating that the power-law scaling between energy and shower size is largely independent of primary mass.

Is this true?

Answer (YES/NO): NO